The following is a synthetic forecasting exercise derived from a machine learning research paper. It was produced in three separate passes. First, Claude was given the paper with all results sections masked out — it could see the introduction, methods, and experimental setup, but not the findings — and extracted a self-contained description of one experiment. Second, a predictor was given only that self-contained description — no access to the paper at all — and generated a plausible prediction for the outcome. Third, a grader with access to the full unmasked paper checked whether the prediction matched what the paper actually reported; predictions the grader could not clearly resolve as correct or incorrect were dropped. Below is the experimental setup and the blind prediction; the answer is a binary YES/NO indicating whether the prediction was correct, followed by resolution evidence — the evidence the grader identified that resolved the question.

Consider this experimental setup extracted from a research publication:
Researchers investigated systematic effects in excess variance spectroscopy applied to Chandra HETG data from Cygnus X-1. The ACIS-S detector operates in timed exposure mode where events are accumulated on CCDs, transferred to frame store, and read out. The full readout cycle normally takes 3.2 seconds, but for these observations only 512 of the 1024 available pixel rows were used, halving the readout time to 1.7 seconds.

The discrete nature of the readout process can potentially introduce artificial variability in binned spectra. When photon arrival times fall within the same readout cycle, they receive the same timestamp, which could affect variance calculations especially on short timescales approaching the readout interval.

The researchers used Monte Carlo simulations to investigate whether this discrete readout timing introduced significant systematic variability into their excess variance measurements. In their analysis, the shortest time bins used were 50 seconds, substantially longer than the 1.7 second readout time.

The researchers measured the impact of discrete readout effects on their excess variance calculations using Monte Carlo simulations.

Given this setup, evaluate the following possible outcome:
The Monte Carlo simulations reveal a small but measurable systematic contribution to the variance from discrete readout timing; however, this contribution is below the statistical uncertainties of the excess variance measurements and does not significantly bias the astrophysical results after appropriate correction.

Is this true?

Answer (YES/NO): NO